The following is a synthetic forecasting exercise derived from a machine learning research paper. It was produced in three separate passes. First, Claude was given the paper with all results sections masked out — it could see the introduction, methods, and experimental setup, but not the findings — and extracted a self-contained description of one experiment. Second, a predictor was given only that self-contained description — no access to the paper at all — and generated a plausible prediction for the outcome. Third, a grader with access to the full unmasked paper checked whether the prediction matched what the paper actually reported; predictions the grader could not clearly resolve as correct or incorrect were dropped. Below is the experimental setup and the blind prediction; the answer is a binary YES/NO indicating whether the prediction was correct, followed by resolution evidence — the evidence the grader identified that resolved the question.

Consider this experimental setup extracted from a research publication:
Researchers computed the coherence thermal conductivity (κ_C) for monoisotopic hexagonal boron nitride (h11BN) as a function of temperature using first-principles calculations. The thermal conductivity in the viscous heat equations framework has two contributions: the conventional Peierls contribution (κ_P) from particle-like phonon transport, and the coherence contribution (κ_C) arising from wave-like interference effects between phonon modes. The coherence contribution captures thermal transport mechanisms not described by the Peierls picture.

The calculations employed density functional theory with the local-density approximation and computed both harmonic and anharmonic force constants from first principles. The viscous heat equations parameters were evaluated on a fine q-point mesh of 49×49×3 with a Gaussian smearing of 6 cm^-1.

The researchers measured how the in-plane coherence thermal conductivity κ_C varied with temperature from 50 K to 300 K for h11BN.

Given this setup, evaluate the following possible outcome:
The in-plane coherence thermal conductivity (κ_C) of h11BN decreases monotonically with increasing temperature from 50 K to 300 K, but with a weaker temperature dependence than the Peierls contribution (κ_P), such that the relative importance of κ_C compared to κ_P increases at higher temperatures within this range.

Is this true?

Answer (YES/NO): NO